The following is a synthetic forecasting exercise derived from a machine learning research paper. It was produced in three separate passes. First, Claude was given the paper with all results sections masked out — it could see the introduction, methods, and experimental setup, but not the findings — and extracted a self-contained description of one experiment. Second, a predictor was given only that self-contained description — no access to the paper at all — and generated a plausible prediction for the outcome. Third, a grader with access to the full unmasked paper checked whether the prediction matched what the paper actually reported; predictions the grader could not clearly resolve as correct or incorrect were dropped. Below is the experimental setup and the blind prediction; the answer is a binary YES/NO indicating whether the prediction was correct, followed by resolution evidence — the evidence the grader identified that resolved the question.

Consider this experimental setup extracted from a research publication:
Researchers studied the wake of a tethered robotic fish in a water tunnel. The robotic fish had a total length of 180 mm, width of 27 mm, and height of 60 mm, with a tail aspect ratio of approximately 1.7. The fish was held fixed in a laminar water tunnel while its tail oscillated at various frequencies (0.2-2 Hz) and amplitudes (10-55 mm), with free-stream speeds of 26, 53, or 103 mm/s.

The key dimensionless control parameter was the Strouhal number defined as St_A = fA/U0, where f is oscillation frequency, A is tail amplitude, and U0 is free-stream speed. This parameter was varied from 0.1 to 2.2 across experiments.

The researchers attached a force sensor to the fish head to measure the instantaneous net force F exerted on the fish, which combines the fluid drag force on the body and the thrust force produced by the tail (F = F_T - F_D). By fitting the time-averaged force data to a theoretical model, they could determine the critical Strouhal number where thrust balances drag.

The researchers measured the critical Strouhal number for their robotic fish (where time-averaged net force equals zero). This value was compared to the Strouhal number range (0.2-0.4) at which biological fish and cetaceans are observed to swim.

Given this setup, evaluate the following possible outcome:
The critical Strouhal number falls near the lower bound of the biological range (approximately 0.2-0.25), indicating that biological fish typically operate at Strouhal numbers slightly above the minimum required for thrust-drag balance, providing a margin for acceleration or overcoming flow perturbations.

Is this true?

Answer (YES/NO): NO